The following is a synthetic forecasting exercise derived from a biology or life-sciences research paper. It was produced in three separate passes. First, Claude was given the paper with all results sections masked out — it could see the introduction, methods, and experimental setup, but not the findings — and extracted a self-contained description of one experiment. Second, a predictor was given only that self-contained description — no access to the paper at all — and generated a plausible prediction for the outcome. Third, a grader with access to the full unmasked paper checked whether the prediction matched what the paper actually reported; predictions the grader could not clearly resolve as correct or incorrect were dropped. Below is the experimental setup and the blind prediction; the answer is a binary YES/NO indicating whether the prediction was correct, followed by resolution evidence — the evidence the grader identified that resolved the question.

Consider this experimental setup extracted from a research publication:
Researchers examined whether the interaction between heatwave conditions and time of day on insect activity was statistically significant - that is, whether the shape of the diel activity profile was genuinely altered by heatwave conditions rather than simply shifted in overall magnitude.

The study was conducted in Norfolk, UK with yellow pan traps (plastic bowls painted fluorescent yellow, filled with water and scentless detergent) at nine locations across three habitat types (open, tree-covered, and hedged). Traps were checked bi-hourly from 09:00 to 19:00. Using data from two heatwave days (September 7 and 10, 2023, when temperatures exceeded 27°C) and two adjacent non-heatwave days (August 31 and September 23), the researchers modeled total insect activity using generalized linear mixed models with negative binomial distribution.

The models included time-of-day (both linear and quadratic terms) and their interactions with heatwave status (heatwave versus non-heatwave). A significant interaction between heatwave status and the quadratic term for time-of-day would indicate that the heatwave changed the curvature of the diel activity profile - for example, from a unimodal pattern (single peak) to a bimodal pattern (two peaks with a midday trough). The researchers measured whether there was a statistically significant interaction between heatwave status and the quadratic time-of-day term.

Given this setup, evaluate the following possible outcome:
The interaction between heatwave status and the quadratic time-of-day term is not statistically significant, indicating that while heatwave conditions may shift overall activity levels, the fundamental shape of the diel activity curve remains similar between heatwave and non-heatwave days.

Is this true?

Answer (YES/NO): NO